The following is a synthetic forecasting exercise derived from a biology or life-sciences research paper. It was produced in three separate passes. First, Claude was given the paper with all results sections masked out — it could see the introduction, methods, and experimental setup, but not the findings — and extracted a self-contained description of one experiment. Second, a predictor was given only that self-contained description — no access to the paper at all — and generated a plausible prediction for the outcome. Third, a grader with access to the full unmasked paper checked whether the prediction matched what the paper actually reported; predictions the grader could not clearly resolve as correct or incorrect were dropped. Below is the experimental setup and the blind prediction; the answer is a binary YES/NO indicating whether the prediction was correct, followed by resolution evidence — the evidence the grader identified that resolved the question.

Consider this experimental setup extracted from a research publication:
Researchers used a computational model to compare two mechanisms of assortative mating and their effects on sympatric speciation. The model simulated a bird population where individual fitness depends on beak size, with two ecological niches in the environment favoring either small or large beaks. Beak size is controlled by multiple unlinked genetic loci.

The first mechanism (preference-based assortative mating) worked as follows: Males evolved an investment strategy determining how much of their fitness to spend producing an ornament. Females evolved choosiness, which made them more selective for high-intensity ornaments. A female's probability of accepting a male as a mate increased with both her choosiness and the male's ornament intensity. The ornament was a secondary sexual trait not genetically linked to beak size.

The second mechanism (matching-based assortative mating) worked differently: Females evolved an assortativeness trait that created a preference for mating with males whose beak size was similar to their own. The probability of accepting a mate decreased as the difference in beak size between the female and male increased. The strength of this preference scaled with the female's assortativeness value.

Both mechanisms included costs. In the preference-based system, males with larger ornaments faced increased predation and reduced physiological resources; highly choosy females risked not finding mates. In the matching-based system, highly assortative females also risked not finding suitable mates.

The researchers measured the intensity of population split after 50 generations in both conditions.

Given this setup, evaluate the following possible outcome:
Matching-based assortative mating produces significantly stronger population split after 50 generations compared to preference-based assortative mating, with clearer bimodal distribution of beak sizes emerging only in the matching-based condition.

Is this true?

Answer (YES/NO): NO